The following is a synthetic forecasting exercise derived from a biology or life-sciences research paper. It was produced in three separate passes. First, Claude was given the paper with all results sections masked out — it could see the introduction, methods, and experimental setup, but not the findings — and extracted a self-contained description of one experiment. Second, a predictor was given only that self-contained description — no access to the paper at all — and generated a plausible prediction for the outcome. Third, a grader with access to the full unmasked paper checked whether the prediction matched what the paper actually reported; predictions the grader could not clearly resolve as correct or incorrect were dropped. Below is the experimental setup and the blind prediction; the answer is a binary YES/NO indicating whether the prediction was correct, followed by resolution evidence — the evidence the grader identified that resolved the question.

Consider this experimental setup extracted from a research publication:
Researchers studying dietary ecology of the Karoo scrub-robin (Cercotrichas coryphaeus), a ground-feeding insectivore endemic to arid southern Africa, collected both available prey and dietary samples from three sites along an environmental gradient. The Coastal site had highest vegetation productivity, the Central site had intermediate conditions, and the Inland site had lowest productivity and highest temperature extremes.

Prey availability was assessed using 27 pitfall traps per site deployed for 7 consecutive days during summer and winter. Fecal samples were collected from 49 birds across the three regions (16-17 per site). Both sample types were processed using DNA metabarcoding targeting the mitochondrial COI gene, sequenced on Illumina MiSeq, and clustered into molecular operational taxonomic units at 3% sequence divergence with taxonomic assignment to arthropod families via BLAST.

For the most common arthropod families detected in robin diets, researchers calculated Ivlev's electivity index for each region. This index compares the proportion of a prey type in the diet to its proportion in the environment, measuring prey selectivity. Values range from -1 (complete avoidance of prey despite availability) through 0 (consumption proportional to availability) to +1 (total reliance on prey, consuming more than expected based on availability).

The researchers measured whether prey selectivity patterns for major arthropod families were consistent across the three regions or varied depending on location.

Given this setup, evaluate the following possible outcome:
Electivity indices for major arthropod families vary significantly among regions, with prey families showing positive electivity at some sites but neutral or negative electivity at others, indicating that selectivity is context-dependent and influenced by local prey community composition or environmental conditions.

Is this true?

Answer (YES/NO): YES